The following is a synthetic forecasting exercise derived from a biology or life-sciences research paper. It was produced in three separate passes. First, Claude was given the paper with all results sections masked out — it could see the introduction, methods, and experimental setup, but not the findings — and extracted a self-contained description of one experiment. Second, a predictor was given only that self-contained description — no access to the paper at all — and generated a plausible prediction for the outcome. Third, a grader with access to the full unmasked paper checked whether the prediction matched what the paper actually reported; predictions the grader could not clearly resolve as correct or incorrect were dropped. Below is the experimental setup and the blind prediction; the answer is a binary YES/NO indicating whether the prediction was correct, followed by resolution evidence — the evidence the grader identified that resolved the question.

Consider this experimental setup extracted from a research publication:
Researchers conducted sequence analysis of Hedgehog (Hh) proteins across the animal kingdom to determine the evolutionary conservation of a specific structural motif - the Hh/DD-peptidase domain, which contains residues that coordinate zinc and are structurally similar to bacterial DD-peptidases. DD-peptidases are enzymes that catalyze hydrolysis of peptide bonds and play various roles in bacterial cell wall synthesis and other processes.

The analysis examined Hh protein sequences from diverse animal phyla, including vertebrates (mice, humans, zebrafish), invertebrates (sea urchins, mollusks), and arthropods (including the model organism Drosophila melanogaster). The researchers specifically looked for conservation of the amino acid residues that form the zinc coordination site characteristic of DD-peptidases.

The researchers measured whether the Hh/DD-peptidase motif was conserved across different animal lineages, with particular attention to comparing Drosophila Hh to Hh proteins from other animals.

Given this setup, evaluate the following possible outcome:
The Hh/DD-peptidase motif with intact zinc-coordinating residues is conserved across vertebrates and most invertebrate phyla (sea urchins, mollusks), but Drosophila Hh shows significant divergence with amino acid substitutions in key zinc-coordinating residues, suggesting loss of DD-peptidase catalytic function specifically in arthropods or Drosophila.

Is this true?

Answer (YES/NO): YES